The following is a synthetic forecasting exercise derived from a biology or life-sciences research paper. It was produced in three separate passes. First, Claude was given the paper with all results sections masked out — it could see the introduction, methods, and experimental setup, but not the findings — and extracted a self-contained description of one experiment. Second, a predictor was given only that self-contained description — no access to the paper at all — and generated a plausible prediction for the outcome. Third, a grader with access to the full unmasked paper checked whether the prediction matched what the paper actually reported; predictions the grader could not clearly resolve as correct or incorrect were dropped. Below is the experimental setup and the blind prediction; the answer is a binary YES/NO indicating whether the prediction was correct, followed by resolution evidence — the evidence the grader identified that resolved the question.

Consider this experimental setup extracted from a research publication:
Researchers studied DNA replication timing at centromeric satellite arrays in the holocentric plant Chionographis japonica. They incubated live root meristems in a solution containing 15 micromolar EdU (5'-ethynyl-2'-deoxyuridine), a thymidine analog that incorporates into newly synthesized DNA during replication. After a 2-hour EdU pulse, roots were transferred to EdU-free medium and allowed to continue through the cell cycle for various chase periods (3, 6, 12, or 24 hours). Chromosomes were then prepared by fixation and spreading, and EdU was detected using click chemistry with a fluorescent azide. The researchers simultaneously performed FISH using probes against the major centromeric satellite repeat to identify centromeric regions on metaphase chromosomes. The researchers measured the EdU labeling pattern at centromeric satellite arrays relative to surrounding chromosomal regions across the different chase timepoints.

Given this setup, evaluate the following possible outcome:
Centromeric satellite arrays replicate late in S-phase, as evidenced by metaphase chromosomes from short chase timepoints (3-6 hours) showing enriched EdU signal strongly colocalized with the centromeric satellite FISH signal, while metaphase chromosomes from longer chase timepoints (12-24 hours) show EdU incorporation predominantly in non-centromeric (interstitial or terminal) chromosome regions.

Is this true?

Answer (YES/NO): YES